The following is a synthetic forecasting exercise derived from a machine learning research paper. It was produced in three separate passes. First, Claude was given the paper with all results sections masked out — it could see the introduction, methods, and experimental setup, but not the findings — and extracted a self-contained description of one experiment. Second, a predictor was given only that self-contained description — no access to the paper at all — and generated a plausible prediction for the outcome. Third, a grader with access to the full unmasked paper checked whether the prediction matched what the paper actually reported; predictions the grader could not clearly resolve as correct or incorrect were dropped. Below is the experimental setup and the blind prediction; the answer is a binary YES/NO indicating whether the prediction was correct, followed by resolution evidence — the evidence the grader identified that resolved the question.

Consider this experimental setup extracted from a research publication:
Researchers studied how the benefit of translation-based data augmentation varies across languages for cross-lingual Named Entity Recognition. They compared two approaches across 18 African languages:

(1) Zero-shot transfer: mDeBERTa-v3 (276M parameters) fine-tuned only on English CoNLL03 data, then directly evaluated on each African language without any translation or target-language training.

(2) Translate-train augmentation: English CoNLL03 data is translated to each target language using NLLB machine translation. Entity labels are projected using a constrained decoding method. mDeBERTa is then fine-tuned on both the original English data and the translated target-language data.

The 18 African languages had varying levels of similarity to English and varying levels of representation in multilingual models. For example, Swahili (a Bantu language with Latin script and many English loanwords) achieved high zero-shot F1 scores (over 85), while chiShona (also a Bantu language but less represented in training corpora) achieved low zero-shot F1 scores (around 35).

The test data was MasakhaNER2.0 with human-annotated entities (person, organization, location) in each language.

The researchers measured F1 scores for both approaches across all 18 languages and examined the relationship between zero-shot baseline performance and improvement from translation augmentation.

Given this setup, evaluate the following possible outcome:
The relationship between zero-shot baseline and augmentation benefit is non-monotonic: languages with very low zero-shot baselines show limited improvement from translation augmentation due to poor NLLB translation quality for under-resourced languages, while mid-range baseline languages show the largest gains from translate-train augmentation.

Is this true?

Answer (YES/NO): NO